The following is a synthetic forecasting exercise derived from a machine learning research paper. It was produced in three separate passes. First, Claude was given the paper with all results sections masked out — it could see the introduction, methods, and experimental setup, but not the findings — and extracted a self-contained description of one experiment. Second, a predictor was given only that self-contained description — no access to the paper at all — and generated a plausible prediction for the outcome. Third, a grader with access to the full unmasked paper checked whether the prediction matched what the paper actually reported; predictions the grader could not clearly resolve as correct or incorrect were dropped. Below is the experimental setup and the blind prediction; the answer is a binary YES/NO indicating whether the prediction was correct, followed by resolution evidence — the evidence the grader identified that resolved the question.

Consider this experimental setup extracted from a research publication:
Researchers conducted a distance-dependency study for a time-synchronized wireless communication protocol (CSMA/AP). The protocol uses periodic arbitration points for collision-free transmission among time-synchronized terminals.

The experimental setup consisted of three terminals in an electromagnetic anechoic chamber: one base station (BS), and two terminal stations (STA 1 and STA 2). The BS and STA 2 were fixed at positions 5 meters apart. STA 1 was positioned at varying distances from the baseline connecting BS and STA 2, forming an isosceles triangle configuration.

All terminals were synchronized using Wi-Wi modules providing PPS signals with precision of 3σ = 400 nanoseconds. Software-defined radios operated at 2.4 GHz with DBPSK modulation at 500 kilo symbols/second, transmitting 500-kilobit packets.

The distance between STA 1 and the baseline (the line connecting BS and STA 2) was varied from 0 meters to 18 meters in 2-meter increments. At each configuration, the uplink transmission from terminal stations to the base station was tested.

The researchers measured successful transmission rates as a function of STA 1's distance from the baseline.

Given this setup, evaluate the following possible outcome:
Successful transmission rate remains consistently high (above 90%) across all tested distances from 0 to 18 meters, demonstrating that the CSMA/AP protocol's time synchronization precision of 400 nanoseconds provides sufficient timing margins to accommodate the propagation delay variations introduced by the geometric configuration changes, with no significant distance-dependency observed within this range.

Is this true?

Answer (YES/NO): YES